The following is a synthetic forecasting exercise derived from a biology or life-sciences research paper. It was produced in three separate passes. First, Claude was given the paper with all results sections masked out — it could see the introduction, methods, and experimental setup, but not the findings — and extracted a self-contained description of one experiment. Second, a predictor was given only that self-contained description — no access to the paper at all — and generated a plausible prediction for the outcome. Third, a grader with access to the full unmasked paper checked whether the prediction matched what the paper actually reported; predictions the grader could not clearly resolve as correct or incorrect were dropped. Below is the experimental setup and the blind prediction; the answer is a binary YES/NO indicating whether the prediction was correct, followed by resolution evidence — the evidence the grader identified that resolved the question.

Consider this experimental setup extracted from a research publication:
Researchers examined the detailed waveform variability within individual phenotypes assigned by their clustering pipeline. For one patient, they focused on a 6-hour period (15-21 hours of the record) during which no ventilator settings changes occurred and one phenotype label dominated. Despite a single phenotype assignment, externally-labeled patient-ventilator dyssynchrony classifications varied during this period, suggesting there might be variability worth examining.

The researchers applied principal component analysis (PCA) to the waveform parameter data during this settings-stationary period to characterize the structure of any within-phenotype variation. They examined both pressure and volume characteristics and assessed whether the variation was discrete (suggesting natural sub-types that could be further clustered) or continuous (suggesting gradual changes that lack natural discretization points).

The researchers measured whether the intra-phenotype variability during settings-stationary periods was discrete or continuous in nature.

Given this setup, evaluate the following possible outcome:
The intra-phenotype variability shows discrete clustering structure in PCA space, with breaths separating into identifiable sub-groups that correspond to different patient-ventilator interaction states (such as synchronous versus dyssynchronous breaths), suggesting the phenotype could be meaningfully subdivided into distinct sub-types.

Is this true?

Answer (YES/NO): NO